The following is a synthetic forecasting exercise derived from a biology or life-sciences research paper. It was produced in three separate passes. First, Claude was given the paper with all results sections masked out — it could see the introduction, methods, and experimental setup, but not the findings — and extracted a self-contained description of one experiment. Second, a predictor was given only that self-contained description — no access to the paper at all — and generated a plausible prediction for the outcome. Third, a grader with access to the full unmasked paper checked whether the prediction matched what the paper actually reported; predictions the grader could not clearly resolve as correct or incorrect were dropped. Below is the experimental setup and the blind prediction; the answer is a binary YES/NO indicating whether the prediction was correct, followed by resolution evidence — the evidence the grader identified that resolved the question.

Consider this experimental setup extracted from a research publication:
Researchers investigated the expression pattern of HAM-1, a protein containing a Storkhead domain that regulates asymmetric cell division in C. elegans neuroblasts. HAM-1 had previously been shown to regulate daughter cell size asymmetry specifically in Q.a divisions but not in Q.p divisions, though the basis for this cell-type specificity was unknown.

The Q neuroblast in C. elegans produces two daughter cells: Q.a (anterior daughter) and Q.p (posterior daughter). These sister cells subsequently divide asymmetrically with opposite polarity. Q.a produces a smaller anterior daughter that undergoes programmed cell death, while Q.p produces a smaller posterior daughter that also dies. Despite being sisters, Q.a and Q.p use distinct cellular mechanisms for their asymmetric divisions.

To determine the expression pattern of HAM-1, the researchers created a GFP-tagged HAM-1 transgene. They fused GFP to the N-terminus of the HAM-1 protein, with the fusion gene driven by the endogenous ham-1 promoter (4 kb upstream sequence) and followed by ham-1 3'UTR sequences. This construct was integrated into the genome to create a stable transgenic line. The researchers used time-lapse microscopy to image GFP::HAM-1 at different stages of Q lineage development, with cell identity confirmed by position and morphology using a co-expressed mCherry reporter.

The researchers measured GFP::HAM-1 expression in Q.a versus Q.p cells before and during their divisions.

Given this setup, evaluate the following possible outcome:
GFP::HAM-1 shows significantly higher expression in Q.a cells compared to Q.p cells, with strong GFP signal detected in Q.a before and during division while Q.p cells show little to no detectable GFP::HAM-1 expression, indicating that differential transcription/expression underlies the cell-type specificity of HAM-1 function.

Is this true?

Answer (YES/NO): YES